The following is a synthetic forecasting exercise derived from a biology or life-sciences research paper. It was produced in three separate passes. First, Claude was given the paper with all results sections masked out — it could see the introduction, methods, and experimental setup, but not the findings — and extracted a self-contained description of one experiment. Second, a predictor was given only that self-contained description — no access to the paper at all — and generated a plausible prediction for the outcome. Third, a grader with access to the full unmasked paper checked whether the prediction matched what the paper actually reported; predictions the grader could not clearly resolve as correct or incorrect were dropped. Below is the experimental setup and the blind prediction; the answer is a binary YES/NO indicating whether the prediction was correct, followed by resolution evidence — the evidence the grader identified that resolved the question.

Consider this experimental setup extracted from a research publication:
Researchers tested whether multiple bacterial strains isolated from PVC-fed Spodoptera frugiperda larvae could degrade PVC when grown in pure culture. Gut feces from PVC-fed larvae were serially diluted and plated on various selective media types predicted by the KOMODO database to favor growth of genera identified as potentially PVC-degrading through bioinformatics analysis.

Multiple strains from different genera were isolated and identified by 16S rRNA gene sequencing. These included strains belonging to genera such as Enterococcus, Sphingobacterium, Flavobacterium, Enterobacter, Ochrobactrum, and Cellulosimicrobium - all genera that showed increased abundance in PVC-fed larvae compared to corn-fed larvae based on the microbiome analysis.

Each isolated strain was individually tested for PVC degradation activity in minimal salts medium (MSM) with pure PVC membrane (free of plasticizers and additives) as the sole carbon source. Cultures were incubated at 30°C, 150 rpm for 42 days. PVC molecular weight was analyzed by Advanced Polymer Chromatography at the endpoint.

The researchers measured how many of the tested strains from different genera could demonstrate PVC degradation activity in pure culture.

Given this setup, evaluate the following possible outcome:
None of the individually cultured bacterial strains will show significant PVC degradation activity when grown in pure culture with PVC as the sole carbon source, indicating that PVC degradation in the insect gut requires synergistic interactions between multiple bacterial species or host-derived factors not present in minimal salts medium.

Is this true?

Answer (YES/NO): YES